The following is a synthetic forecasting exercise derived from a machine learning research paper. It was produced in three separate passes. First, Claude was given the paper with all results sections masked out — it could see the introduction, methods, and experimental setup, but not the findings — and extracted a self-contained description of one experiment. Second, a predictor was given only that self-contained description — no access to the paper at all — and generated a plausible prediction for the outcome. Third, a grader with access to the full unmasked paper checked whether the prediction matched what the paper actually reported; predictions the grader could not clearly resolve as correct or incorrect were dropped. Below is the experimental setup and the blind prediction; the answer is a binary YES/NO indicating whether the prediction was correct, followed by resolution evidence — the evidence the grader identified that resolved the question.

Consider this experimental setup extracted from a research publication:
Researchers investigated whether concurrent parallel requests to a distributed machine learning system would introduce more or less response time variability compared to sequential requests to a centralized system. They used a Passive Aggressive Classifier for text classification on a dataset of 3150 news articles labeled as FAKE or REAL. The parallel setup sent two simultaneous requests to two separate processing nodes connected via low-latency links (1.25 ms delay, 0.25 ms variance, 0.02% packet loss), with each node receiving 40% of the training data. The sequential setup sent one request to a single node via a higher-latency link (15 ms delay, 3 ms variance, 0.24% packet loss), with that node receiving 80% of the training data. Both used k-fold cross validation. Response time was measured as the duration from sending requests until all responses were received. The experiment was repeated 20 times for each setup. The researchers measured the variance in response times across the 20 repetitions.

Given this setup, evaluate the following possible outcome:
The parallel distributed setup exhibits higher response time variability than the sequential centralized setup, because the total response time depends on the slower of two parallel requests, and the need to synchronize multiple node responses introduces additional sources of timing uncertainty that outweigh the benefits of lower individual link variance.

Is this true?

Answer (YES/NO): YES